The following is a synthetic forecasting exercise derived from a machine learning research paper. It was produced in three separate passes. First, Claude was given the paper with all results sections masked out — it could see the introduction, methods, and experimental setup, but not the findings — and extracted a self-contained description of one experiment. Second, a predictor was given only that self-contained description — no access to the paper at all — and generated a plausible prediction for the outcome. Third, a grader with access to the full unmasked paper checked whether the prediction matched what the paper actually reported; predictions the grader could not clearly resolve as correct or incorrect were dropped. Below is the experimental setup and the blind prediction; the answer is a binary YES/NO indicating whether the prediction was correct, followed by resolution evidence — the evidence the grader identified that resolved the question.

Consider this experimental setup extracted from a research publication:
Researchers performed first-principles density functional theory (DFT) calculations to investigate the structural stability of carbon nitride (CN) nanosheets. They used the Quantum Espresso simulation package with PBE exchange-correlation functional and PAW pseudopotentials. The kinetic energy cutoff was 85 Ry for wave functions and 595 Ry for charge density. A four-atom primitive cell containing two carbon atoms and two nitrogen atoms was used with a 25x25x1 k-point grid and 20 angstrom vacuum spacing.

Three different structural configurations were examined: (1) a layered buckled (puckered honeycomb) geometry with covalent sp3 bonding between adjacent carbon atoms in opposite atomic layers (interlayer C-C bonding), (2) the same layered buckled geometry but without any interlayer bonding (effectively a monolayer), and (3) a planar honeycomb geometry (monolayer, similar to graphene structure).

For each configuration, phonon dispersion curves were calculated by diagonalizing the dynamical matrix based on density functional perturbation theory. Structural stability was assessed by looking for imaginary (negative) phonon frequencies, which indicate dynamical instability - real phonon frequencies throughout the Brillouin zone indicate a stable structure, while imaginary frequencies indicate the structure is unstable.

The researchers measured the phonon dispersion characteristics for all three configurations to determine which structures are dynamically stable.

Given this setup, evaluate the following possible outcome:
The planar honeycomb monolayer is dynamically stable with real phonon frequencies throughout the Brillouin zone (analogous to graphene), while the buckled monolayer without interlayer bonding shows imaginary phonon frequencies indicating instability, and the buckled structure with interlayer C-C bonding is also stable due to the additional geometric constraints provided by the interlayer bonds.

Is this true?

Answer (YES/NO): NO